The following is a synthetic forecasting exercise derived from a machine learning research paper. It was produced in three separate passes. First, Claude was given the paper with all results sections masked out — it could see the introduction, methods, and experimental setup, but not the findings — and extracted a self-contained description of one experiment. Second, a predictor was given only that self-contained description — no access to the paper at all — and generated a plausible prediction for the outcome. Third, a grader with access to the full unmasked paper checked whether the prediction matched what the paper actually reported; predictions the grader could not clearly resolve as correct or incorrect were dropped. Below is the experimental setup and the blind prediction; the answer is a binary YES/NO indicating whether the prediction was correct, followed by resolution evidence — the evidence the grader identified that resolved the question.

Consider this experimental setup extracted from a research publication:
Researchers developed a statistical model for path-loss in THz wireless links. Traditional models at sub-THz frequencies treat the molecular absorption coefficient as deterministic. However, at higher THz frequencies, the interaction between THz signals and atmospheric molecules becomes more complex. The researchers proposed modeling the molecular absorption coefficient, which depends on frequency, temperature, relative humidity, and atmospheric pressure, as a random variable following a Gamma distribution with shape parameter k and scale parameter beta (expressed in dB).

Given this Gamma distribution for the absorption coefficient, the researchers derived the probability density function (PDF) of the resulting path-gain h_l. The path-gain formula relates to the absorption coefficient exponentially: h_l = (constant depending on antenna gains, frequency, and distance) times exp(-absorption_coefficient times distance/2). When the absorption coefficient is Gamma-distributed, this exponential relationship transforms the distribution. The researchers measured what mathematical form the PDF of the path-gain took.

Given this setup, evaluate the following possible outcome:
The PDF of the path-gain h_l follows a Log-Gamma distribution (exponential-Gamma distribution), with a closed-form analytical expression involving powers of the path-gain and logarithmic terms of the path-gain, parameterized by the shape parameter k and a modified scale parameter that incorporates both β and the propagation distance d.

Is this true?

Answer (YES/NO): YES